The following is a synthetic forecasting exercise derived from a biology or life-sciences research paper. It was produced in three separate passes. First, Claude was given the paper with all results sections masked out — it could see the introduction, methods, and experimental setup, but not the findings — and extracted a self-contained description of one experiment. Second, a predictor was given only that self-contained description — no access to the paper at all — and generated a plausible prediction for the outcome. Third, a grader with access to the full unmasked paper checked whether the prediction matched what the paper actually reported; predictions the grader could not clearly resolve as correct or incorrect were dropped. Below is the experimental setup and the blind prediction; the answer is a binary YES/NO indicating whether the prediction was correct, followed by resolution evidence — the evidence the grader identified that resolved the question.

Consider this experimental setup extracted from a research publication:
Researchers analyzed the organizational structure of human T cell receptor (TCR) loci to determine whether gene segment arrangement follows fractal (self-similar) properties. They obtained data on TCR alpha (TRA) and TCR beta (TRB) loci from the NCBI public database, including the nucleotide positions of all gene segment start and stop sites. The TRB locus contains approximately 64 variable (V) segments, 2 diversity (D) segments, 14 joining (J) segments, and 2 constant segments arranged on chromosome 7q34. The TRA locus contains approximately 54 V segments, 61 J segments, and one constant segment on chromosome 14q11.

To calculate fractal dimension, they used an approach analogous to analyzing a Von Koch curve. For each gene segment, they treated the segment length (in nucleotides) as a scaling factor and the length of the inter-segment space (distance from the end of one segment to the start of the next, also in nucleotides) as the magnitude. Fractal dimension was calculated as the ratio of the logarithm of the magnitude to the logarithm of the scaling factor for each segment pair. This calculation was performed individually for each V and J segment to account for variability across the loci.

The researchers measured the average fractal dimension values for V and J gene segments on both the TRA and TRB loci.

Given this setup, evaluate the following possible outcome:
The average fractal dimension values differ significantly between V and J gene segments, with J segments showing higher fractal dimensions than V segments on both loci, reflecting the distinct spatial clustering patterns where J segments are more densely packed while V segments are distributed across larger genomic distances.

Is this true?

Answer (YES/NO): NO